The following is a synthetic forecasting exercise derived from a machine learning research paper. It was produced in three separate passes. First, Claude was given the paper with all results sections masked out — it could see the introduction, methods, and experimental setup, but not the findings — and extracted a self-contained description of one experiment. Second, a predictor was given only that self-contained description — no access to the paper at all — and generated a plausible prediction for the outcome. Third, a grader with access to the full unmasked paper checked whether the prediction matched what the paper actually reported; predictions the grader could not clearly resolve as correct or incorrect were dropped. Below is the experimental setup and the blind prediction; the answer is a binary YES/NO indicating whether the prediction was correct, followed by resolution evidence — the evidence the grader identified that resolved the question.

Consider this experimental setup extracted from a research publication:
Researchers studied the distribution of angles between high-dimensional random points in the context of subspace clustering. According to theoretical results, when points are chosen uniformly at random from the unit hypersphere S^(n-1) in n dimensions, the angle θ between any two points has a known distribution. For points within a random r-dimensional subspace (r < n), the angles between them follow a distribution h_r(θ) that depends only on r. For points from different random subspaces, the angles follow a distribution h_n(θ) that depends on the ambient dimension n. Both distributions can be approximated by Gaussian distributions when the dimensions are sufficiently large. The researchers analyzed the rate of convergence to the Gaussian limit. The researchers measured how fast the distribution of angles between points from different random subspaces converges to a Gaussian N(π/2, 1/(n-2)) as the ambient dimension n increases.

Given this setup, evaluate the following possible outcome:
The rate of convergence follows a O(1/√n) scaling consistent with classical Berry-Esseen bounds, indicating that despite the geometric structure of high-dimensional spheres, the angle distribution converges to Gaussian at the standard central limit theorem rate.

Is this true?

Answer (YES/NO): NO